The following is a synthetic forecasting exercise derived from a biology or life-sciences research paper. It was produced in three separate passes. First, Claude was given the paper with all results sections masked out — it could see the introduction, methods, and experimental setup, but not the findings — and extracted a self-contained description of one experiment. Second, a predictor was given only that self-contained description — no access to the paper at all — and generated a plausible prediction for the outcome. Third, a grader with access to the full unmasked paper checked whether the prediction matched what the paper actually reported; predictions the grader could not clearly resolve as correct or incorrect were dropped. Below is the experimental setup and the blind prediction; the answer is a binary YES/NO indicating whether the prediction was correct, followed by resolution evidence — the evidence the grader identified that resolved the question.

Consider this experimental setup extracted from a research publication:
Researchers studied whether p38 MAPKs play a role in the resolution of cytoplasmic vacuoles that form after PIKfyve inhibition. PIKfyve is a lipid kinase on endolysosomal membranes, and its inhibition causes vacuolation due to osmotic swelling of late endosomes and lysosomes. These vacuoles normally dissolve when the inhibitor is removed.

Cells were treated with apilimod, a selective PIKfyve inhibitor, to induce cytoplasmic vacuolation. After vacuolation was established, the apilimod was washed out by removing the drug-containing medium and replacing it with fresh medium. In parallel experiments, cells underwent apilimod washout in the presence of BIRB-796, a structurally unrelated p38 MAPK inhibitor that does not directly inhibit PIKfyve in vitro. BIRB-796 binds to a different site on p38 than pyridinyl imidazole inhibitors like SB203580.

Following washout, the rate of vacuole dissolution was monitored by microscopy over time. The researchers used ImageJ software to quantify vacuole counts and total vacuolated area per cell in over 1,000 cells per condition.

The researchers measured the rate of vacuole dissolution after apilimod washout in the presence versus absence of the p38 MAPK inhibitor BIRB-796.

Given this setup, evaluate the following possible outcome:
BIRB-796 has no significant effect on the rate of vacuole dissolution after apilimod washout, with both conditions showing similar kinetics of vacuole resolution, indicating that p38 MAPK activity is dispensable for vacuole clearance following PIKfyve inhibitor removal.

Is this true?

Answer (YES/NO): NO